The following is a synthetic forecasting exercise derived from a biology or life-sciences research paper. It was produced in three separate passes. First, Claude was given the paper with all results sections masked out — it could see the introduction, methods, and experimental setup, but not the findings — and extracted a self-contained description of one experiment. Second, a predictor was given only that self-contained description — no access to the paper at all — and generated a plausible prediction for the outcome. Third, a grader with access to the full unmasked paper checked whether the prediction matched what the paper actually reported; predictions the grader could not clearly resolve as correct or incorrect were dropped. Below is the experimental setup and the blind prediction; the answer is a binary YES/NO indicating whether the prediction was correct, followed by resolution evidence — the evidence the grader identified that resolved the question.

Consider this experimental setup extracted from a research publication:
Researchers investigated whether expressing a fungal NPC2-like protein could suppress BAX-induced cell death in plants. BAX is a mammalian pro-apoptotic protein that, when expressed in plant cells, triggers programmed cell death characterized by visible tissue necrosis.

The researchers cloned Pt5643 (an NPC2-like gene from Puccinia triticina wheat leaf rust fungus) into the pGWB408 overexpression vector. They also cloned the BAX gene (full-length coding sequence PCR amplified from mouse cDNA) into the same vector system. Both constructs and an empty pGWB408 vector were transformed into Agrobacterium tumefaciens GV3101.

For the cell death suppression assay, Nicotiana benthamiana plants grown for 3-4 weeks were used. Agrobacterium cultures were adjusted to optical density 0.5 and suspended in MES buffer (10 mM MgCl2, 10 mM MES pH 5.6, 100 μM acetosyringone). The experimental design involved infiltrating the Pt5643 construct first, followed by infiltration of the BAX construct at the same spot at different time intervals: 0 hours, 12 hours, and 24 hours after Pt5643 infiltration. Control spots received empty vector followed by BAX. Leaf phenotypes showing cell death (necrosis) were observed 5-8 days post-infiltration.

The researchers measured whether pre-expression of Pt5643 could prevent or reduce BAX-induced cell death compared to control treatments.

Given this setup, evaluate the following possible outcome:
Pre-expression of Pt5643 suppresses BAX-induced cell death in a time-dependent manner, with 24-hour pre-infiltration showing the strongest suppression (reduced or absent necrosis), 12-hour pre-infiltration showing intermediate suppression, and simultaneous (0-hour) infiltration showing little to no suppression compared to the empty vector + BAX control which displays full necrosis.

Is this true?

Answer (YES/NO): NO